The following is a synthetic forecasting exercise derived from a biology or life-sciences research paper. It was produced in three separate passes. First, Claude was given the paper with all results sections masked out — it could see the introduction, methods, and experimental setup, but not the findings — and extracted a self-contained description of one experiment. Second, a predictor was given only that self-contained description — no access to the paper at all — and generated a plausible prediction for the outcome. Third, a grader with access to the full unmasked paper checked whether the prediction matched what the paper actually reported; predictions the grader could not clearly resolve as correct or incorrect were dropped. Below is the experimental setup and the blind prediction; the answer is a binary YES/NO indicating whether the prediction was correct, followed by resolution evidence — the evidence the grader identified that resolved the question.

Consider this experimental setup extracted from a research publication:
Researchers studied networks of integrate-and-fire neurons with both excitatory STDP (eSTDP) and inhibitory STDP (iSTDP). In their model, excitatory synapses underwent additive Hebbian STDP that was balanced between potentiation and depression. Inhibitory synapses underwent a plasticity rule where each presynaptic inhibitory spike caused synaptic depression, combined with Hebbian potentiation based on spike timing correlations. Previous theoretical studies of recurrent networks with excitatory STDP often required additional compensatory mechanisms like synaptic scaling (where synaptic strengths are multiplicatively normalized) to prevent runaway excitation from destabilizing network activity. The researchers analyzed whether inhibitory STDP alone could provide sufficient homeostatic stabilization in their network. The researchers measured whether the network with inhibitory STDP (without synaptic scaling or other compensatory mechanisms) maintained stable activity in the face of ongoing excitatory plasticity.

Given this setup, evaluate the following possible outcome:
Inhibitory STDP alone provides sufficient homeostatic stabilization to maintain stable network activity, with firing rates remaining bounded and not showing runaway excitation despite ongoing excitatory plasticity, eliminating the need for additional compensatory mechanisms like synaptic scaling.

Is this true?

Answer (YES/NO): YES